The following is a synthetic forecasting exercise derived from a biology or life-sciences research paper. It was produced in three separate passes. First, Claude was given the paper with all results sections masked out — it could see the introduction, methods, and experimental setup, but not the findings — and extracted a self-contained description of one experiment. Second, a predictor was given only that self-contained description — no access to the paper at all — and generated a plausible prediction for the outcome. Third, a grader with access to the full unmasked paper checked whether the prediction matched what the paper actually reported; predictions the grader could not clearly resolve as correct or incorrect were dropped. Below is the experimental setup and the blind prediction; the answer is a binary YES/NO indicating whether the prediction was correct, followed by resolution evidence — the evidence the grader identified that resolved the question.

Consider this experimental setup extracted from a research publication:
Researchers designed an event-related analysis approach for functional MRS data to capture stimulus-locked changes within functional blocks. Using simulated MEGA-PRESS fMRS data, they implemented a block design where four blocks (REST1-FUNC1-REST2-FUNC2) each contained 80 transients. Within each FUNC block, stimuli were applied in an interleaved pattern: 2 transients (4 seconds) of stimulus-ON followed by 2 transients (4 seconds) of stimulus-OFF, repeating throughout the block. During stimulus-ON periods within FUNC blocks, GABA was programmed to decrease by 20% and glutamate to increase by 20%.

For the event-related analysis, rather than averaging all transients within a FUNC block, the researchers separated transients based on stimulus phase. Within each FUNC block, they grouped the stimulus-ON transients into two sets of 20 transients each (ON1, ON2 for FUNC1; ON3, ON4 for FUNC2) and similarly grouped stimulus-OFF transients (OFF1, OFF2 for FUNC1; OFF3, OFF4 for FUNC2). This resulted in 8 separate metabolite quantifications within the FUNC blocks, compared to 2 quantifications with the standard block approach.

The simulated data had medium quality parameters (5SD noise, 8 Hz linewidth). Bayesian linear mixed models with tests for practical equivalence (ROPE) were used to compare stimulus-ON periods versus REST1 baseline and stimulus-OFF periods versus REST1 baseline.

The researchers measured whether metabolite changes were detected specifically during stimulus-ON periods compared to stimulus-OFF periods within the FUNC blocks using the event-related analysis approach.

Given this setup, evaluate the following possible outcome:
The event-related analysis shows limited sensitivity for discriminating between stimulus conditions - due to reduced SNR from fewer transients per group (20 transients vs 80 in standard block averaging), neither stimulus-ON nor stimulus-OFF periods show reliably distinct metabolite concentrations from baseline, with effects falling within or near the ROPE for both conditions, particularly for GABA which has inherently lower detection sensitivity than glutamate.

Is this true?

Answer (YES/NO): NO